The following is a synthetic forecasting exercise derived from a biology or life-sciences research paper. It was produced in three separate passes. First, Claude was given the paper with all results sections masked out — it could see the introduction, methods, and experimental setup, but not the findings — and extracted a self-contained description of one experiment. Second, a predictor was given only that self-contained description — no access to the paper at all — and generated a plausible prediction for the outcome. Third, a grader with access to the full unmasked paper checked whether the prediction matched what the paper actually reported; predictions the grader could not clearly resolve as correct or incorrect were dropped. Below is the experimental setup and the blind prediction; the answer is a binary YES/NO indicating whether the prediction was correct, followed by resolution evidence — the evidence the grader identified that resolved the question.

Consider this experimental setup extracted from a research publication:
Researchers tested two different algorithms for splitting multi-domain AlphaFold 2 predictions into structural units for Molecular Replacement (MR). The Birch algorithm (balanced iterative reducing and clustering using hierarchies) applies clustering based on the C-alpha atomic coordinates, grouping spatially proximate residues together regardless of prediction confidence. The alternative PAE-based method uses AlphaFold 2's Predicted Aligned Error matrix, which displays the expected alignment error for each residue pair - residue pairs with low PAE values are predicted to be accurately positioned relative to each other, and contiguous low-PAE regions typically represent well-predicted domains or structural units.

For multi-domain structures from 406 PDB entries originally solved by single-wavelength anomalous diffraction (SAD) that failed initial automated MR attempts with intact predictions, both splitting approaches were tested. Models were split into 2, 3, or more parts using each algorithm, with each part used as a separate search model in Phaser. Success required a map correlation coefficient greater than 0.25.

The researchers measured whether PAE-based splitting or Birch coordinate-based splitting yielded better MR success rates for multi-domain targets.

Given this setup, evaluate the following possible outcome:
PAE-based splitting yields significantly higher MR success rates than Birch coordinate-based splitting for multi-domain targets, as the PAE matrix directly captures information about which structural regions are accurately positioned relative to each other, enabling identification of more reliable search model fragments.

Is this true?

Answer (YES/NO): NO